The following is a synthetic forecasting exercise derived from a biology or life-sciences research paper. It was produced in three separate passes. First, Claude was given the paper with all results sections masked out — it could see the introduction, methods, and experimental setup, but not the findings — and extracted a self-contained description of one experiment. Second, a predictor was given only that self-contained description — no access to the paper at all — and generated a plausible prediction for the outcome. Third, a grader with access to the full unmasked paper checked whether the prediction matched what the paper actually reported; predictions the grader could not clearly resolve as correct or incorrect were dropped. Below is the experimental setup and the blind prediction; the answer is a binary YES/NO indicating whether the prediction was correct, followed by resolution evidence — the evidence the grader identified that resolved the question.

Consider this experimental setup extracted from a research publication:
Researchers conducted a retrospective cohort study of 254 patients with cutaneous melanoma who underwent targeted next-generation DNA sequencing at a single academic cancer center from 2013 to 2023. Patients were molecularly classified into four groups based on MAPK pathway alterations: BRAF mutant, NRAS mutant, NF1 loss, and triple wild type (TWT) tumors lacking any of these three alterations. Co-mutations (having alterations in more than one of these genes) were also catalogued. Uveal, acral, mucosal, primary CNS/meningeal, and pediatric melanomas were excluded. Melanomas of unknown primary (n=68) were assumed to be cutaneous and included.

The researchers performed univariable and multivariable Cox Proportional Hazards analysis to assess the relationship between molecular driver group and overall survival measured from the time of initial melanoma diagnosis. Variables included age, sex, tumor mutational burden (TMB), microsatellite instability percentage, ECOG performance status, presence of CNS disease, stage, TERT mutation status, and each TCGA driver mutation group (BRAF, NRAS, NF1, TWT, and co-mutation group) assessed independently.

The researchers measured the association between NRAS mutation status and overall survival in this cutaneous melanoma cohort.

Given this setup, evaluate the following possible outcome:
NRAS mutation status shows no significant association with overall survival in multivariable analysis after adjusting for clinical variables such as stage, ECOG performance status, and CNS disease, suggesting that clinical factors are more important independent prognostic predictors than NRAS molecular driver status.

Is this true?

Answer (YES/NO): NO